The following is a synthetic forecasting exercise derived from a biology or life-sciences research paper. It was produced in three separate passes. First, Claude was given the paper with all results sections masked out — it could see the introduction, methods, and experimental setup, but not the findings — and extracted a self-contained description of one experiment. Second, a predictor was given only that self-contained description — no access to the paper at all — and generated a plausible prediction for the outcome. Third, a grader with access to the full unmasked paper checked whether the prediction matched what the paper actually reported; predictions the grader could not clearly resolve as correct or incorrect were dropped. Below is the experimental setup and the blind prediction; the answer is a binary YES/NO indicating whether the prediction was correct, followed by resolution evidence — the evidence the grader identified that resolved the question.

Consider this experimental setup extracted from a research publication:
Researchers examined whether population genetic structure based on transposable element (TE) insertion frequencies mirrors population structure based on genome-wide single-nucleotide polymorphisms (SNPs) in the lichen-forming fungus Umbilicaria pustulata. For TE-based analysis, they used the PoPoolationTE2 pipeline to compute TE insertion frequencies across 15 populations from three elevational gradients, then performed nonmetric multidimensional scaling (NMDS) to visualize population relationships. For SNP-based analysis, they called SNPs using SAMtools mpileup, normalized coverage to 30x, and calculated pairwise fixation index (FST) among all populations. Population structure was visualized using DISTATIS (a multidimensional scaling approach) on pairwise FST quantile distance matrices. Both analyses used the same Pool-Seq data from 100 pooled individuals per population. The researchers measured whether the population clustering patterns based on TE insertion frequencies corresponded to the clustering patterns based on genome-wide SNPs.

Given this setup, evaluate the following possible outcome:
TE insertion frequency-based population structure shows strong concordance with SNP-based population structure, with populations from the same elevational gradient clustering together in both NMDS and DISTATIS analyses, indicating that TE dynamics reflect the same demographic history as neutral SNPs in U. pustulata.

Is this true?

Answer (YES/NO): NO